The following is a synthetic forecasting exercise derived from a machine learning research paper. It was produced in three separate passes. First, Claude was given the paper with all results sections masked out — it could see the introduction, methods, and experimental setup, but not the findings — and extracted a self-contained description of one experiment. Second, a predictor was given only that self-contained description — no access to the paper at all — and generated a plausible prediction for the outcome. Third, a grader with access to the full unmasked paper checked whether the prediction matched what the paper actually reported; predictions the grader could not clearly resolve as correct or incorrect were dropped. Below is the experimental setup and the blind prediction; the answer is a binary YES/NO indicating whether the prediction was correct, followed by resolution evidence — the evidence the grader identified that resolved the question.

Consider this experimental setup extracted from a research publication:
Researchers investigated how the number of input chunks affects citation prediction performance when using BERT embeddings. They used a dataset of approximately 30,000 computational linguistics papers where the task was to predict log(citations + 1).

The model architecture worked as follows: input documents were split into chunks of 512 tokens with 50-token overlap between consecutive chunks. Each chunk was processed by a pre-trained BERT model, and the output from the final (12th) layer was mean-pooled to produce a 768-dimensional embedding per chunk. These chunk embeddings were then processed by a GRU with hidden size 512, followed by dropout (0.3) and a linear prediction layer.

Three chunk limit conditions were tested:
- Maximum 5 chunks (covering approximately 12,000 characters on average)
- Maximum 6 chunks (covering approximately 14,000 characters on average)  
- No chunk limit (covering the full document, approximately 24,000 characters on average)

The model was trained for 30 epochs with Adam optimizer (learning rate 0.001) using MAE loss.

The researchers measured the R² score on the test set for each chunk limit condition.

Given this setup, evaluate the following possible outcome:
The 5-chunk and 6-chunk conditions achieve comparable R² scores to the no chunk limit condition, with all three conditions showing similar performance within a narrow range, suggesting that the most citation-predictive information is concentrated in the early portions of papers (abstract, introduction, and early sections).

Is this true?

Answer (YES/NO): NO